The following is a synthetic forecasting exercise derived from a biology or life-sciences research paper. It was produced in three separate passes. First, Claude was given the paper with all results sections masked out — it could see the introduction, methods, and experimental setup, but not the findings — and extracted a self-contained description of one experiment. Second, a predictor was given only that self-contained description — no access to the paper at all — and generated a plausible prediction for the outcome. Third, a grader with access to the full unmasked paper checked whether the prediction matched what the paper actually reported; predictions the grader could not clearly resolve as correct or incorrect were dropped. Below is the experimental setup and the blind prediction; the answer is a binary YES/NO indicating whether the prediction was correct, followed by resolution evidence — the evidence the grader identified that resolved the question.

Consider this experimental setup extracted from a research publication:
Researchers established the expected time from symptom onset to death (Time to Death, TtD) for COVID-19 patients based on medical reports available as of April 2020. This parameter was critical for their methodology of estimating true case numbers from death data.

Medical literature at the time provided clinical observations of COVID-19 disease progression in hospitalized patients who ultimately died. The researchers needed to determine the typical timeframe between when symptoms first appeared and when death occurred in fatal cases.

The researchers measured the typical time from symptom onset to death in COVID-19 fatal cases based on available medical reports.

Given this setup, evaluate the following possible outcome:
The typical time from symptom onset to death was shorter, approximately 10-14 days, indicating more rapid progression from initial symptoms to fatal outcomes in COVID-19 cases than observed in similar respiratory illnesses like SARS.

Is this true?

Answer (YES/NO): NO